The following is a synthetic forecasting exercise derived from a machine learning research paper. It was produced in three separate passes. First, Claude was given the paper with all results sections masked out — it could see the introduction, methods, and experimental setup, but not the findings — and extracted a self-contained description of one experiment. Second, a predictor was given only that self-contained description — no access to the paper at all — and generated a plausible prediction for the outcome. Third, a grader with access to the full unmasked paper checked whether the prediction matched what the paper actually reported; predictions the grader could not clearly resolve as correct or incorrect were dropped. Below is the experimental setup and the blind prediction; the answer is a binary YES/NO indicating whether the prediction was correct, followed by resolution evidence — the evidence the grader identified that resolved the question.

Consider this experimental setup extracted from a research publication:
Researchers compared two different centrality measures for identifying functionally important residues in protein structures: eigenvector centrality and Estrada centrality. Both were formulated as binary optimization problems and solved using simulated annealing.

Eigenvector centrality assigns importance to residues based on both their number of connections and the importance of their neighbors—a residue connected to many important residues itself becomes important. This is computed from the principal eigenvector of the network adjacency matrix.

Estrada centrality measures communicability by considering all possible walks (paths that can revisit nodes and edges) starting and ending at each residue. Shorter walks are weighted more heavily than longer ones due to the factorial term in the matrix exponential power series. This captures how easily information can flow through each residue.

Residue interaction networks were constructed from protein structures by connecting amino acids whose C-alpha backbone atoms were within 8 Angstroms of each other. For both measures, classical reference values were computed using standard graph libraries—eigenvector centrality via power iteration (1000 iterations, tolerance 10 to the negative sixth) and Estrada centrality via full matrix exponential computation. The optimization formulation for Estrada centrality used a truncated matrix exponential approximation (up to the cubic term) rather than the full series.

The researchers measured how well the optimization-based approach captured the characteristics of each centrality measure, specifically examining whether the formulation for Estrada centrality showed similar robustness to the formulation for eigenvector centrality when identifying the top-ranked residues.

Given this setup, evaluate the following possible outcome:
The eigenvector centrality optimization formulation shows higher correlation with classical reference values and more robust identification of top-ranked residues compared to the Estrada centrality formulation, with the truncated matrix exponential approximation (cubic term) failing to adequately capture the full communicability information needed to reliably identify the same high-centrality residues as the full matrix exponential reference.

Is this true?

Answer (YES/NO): NO